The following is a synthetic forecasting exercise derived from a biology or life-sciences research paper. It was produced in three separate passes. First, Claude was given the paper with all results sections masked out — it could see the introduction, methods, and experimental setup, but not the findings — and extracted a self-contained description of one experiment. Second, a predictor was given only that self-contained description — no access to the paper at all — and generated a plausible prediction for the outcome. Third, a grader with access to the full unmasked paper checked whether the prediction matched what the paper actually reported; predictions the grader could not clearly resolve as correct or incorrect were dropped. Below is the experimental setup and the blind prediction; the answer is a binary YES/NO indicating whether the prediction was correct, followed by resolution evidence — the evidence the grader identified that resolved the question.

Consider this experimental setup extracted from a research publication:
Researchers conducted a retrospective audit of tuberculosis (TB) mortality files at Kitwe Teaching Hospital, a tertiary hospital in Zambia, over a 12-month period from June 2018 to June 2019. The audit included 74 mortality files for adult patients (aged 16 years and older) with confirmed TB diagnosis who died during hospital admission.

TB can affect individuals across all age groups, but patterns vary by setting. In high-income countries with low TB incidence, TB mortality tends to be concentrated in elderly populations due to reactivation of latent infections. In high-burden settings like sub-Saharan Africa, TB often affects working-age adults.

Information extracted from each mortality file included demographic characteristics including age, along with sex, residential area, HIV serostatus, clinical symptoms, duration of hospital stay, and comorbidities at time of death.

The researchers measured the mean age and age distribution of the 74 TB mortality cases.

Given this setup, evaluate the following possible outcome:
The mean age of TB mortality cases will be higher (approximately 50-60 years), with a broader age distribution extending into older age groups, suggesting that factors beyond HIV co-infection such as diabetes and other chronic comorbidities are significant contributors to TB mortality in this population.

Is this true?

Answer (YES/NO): NO